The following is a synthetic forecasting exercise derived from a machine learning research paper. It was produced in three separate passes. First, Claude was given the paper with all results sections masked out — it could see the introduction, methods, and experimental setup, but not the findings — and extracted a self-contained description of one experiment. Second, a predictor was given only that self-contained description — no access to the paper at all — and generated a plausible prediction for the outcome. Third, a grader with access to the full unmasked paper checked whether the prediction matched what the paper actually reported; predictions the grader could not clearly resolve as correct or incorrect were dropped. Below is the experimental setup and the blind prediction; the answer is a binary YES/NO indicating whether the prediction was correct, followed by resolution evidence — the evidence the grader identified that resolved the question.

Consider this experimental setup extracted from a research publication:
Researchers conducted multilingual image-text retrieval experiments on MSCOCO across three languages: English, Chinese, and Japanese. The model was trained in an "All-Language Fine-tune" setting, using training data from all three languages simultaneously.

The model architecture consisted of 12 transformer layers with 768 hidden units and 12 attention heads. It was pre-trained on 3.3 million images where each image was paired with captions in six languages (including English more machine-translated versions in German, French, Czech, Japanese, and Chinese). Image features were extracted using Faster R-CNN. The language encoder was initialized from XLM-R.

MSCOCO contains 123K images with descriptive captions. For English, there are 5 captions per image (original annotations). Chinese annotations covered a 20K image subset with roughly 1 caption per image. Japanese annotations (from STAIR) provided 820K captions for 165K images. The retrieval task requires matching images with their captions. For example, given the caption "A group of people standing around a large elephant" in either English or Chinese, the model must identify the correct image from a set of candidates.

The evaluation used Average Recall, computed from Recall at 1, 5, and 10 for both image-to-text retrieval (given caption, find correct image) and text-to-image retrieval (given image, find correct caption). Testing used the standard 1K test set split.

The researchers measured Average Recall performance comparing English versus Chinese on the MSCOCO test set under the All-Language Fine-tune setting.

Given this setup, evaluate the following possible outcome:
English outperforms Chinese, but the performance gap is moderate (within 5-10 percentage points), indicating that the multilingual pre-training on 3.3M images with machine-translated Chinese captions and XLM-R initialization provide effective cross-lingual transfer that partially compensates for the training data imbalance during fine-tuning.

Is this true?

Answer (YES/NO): NO